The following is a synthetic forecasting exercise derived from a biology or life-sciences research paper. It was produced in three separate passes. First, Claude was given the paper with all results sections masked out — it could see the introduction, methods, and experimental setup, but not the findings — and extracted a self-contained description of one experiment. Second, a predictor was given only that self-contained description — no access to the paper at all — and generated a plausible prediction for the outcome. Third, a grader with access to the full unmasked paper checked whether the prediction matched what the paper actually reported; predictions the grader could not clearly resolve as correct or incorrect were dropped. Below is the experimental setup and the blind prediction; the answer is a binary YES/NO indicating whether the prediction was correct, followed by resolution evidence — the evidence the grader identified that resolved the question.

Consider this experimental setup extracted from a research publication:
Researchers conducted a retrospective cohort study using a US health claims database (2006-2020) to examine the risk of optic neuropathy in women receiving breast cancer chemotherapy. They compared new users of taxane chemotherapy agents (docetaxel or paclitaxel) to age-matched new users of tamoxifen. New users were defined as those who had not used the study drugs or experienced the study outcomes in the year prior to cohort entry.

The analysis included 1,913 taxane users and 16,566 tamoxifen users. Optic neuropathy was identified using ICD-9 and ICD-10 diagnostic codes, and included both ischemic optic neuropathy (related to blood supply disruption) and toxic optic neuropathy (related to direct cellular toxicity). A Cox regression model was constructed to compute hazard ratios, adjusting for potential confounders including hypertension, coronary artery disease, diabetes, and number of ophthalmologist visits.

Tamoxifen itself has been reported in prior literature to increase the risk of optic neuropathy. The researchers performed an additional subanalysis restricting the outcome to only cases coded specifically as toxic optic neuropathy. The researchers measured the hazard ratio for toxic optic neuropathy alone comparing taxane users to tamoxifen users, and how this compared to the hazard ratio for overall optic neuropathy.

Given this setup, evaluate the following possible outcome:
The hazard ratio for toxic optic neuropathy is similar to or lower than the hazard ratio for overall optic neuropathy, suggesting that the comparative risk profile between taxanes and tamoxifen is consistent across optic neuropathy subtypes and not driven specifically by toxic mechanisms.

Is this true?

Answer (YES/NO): NO